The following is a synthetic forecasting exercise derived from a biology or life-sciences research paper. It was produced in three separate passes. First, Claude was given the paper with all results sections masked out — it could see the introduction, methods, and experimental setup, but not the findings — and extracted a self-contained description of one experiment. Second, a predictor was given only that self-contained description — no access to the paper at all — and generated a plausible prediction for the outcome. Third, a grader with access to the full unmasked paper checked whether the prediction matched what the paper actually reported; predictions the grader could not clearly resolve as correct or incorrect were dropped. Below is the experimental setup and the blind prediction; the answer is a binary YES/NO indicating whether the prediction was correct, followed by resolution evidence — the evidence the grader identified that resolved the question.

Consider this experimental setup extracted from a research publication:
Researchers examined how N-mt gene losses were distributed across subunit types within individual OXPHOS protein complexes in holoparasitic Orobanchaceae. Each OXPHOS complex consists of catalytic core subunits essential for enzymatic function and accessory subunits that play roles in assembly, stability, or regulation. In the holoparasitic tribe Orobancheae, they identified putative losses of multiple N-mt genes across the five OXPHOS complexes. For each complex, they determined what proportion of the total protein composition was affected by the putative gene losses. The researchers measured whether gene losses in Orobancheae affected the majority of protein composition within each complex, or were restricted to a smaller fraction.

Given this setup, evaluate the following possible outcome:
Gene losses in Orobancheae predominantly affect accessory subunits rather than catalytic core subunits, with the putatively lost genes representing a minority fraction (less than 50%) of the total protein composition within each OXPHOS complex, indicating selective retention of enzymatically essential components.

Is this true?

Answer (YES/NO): YES